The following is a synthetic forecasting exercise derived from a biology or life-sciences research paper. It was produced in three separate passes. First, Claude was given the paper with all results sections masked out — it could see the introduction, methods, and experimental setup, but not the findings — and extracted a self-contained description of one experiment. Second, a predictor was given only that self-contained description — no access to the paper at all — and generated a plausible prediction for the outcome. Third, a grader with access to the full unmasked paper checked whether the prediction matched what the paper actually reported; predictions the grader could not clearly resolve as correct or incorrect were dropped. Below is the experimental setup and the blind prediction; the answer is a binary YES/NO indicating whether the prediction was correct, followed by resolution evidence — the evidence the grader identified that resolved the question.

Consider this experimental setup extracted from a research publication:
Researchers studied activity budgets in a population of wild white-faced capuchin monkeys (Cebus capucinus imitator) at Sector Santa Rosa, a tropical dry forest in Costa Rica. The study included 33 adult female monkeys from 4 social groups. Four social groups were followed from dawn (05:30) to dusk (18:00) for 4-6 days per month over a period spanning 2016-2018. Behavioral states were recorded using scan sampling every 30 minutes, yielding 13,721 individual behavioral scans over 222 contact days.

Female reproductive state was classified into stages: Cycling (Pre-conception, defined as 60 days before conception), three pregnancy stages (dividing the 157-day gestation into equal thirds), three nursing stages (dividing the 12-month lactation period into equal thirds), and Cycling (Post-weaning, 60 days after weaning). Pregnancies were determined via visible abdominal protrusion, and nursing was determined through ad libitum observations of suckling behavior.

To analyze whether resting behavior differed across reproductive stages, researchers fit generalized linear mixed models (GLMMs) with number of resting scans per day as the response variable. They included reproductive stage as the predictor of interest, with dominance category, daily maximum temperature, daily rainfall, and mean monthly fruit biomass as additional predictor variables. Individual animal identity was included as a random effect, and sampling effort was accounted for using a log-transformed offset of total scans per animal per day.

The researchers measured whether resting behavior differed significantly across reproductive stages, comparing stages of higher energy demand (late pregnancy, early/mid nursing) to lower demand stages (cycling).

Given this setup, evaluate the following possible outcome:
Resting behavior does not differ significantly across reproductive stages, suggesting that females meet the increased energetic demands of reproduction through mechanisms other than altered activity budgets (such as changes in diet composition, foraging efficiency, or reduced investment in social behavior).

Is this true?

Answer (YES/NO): YES